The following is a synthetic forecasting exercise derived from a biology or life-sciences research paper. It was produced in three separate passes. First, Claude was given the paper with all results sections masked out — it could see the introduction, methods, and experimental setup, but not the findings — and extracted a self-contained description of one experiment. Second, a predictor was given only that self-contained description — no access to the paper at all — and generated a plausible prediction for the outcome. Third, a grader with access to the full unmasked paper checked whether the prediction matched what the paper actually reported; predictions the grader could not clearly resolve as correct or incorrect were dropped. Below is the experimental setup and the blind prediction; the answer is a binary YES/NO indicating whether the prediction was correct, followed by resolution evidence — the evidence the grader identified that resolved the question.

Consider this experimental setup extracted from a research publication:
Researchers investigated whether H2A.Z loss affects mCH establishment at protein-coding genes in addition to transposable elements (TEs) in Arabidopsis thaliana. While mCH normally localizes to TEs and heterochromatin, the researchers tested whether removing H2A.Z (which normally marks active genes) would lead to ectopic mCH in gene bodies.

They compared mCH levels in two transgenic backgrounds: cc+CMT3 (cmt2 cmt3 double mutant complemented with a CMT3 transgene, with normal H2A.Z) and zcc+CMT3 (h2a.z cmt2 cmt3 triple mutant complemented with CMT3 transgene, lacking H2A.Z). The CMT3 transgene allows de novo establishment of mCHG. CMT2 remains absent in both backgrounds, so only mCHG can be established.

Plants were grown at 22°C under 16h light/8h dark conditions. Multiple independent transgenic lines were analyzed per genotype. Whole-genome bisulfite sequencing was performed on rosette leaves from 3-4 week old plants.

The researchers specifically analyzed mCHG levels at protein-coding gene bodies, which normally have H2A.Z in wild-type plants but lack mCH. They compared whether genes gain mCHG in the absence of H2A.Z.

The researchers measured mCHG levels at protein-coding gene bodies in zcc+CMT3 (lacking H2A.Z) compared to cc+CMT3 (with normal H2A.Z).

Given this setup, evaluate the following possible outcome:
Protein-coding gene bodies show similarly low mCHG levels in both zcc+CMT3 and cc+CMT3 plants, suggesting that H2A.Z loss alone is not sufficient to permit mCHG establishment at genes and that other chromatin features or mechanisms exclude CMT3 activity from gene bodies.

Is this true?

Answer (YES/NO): NO